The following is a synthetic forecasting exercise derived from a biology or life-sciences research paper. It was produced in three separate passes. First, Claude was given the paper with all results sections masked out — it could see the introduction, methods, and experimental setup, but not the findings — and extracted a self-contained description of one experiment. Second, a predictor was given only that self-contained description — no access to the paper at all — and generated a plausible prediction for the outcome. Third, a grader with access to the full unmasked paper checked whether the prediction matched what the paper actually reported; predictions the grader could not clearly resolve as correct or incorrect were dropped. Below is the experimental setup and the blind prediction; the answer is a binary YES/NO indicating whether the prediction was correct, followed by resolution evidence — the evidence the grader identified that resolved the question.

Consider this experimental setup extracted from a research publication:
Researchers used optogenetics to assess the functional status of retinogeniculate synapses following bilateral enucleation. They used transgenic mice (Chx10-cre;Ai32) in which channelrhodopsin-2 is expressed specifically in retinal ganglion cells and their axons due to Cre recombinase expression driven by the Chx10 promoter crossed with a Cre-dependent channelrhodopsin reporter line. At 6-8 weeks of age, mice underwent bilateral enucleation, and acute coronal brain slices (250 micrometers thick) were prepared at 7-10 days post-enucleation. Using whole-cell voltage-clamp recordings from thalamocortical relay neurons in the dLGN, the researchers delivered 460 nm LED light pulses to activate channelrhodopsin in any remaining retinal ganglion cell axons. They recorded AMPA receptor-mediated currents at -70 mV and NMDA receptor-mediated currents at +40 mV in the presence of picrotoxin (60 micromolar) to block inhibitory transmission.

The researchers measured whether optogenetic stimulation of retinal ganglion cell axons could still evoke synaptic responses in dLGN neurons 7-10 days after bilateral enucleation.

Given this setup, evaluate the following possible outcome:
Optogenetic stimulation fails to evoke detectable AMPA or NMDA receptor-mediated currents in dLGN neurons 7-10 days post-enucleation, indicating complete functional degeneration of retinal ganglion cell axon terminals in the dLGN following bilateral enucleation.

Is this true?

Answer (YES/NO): YES